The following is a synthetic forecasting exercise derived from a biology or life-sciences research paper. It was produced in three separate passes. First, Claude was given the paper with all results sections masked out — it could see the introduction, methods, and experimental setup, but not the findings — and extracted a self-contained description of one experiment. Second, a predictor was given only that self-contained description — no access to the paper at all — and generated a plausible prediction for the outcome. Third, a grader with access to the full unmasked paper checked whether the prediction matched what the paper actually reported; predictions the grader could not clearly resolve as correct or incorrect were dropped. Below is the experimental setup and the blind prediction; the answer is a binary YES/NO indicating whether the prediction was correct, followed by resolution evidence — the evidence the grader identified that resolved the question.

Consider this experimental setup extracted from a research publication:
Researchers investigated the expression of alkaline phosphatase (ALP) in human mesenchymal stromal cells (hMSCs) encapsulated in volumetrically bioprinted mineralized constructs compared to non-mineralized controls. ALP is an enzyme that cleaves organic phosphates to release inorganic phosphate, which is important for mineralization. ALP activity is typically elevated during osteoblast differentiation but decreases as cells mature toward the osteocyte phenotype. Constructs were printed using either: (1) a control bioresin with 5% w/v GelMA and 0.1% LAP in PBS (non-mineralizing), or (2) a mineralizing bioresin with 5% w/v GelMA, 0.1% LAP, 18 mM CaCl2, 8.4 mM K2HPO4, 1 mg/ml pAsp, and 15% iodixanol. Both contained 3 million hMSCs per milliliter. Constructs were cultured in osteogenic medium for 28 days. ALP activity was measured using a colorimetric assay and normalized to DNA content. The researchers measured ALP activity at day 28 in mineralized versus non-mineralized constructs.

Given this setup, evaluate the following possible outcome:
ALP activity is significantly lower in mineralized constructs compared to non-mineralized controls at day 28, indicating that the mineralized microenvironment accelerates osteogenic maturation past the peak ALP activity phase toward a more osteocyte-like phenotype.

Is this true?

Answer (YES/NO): NO